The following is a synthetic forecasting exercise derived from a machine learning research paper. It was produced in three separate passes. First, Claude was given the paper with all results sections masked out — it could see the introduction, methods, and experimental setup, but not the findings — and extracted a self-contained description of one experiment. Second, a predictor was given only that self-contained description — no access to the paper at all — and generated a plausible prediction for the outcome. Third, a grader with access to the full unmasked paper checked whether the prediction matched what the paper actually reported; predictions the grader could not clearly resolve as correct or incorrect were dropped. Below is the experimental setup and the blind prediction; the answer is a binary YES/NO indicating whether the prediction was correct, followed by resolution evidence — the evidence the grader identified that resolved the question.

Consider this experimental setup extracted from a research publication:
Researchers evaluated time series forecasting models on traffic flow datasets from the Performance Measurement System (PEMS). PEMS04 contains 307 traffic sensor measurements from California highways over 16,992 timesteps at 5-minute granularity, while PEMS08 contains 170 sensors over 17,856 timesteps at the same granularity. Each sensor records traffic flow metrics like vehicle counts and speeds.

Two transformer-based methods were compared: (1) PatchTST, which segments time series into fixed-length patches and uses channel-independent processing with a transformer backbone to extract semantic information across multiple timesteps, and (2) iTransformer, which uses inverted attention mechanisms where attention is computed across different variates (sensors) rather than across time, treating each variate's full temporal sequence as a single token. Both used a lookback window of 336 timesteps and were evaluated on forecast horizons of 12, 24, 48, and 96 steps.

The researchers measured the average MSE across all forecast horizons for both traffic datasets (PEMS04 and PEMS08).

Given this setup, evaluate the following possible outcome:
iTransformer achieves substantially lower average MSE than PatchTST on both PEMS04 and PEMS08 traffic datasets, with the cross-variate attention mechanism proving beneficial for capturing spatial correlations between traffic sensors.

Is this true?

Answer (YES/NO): NO